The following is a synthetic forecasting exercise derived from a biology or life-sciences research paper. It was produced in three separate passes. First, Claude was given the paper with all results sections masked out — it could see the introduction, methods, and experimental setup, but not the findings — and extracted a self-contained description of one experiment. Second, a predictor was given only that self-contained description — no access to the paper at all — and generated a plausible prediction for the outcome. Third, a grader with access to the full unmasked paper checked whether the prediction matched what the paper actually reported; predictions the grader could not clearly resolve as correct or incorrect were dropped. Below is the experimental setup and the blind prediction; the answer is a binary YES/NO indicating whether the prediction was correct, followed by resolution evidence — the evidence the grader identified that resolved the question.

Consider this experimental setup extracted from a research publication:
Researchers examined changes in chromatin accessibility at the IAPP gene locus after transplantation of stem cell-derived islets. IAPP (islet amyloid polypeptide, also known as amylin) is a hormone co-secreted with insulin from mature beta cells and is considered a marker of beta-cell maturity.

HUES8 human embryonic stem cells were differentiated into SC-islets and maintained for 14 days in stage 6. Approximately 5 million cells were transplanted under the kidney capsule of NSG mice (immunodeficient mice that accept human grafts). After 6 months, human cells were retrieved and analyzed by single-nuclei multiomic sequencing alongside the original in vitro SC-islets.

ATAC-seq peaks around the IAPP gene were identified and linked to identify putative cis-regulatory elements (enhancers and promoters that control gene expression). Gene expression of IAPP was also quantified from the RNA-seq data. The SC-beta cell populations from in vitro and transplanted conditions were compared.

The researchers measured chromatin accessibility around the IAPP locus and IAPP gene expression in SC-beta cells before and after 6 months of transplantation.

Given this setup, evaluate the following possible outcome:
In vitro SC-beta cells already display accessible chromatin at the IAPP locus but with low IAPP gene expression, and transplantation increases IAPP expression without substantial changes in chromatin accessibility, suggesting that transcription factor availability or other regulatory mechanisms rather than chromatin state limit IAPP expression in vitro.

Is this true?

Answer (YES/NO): NO